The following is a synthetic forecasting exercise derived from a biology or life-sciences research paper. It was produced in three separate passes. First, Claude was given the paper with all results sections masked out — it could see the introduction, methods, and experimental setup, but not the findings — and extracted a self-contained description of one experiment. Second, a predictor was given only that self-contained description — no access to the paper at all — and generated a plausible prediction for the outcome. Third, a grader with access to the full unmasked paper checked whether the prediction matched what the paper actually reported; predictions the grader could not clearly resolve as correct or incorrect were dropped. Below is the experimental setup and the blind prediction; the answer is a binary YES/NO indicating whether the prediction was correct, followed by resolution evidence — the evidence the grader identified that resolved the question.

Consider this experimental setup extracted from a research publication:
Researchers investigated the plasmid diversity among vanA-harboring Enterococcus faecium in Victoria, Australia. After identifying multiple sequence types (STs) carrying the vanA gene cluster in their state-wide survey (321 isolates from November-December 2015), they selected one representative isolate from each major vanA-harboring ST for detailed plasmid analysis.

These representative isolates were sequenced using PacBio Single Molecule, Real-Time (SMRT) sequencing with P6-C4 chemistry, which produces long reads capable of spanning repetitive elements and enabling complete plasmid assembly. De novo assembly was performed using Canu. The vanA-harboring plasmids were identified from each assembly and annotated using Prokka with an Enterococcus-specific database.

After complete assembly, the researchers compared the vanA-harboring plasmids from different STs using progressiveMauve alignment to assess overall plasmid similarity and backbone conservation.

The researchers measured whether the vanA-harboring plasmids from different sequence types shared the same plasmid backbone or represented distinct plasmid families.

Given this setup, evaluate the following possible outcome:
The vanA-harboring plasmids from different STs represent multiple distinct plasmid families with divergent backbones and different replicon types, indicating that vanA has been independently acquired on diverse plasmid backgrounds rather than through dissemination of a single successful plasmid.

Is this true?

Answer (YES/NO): YES